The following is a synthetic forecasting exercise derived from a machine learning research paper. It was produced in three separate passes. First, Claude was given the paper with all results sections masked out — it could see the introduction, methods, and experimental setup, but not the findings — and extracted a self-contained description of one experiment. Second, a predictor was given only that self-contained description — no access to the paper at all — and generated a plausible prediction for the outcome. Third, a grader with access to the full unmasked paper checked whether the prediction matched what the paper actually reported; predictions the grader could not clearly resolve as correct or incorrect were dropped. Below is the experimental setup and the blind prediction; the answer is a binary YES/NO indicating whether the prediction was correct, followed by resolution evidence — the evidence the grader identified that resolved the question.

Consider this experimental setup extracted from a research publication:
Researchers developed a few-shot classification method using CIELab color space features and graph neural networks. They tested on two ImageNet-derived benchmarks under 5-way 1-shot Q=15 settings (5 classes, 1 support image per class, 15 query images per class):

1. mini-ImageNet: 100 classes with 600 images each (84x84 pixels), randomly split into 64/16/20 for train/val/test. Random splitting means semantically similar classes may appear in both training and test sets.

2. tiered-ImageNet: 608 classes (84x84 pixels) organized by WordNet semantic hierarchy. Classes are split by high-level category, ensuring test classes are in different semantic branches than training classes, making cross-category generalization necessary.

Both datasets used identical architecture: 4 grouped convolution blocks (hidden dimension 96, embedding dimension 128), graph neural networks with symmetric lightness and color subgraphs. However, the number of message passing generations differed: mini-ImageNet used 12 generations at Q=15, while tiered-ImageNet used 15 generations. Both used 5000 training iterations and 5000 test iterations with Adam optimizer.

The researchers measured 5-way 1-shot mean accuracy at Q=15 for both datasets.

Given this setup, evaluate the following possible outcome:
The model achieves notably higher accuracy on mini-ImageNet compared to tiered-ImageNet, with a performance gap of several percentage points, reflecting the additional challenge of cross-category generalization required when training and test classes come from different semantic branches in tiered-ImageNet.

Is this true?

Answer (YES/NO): NO